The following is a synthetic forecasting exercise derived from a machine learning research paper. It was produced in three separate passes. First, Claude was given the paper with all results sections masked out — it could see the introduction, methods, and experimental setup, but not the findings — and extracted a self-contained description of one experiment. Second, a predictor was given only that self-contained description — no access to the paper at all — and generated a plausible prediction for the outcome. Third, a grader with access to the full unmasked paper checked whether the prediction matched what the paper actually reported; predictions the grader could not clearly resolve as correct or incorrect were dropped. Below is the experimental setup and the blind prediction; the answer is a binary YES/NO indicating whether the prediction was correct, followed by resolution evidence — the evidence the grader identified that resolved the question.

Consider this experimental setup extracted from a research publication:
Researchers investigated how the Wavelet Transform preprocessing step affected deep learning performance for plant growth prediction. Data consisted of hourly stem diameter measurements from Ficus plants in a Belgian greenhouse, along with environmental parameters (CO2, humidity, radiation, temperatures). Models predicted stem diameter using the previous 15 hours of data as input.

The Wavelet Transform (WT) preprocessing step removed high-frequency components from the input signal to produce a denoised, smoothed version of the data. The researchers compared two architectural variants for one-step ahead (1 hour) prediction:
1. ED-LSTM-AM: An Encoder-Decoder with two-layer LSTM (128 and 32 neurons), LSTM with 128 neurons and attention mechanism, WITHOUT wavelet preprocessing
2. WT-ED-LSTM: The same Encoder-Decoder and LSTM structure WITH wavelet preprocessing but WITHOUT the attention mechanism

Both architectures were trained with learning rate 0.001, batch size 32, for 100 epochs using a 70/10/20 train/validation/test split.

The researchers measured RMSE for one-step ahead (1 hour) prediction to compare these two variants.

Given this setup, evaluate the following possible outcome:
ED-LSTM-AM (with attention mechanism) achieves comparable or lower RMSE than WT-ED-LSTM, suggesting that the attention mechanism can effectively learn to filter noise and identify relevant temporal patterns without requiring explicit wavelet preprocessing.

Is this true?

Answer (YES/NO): NO